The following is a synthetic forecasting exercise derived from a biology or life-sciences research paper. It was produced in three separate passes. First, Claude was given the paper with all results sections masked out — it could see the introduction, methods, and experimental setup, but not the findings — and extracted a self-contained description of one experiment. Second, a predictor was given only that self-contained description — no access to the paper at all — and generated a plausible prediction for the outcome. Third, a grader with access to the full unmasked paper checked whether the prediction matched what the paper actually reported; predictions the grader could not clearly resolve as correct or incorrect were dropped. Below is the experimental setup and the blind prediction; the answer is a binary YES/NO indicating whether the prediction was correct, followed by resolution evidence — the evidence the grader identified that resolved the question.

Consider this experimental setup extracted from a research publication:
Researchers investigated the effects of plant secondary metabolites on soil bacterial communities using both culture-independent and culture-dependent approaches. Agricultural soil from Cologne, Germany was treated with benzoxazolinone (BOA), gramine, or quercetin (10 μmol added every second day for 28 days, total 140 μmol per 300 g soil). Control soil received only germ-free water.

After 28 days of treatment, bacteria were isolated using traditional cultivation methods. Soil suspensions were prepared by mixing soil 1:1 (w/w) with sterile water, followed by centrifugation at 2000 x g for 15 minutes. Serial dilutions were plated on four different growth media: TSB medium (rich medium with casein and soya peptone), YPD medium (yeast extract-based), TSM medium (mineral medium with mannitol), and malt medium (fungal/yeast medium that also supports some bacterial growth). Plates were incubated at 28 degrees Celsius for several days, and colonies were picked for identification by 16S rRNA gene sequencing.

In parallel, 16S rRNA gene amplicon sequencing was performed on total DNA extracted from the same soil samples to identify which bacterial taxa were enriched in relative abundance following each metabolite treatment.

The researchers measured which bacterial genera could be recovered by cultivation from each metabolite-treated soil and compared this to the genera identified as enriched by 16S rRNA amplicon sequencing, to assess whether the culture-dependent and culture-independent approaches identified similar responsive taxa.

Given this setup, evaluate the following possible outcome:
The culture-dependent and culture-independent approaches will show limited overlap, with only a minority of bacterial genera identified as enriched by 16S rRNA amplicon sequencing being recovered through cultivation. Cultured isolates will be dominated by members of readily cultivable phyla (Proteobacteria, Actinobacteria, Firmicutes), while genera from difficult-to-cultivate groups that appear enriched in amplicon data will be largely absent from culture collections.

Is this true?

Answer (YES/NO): YES